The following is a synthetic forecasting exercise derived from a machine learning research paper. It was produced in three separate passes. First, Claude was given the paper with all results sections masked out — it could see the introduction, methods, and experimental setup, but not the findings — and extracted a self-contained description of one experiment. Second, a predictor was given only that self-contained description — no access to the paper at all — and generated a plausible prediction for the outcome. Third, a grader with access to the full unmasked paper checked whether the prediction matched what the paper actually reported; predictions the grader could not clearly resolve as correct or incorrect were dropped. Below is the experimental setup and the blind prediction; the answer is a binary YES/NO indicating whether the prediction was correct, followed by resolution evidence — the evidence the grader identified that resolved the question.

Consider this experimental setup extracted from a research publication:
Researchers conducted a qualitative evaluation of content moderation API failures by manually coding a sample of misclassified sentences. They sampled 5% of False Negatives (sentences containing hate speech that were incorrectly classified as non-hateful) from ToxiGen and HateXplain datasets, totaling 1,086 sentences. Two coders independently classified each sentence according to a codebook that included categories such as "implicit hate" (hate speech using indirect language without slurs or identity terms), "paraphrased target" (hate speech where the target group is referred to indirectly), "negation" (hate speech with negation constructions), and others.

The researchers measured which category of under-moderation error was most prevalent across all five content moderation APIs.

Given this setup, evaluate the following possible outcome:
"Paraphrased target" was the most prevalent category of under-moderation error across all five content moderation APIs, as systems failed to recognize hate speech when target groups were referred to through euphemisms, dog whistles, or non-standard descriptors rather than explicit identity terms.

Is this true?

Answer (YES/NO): NO